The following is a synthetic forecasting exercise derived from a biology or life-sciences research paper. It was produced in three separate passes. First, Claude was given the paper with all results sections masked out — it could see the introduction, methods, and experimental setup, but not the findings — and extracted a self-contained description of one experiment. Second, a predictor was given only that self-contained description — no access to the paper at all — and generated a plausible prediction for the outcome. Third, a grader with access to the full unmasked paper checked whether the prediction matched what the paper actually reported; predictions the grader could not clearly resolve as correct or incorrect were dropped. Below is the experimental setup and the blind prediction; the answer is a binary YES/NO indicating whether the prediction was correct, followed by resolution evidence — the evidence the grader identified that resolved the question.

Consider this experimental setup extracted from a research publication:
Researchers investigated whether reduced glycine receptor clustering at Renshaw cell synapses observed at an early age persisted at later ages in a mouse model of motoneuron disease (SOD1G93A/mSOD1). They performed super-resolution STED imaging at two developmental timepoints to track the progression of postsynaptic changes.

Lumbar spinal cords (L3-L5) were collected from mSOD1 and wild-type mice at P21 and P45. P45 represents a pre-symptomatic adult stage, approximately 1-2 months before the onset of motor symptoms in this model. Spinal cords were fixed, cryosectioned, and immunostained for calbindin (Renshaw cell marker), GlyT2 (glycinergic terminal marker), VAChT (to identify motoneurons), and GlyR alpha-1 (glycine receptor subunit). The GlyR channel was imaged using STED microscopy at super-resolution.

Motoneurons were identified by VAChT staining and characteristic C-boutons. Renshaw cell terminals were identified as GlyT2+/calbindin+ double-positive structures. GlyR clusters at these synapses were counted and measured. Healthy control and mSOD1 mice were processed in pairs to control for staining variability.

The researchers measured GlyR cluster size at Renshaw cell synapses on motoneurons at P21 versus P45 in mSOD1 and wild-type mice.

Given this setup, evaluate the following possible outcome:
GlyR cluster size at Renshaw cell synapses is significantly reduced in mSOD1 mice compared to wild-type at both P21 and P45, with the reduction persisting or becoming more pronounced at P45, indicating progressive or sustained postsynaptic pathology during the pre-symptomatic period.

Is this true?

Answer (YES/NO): NO